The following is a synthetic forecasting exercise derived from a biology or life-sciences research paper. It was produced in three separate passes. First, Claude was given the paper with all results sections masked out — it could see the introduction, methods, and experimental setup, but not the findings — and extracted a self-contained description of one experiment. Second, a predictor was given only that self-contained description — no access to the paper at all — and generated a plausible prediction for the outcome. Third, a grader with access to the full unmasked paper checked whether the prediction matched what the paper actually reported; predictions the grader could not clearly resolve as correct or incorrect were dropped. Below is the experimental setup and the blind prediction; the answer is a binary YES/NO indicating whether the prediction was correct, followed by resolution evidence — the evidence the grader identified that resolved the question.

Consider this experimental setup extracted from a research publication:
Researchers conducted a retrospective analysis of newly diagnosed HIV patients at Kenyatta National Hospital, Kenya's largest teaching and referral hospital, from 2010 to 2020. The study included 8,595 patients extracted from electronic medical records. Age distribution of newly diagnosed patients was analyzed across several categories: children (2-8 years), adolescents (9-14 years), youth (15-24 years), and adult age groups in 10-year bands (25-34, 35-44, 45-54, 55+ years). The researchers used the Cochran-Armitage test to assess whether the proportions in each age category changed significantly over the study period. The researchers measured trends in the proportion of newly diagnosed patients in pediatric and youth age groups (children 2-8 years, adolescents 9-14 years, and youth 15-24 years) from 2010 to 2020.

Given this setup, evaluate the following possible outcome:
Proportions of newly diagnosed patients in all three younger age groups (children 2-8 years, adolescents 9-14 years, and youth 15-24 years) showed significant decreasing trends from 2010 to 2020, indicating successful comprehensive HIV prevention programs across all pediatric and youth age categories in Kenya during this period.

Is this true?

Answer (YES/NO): NO